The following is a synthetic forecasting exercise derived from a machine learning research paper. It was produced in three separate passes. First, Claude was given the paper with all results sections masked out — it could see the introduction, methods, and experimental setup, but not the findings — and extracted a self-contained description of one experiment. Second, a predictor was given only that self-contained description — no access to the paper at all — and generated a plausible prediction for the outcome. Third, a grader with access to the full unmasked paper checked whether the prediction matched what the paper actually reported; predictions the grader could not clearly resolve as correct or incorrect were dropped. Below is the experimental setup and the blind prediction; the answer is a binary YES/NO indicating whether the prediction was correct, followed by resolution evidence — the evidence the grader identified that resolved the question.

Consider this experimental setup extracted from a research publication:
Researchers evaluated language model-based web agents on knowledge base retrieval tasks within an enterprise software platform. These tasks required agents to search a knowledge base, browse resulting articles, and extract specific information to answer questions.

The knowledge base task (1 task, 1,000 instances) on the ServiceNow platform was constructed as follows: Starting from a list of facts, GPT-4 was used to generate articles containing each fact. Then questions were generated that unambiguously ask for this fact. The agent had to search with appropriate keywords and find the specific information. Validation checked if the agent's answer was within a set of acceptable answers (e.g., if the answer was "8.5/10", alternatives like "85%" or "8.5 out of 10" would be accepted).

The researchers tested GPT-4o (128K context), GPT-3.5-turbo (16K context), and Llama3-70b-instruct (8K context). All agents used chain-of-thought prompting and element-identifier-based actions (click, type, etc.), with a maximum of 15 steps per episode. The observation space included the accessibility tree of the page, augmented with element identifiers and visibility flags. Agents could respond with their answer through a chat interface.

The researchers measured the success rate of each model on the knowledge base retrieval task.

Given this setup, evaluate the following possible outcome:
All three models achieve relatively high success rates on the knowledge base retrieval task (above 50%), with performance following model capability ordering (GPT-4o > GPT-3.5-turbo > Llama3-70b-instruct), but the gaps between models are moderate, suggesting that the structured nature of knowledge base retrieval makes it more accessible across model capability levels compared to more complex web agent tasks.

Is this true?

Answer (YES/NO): NO